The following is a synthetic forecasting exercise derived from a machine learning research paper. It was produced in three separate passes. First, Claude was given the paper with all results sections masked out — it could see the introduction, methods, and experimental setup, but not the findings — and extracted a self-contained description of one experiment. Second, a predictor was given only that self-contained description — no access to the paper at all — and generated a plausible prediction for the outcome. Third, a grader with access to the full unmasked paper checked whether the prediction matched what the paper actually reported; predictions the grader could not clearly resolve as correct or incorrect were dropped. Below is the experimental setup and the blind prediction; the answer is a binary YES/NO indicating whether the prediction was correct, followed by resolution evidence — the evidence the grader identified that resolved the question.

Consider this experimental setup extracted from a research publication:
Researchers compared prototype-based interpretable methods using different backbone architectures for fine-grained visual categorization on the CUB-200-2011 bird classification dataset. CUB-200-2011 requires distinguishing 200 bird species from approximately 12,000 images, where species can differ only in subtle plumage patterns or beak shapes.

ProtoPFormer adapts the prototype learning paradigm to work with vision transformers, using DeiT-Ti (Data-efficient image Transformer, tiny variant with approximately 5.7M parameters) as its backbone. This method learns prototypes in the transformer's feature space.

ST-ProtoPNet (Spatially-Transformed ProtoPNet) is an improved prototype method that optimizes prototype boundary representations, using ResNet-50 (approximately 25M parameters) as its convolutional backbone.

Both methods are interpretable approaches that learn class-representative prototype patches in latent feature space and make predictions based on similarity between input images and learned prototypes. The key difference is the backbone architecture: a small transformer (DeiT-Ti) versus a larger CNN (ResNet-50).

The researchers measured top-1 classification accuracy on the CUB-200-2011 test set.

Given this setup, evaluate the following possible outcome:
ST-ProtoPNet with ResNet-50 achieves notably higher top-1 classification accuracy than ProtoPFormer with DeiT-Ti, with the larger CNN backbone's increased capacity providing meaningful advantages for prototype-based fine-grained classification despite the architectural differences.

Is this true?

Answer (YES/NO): YES